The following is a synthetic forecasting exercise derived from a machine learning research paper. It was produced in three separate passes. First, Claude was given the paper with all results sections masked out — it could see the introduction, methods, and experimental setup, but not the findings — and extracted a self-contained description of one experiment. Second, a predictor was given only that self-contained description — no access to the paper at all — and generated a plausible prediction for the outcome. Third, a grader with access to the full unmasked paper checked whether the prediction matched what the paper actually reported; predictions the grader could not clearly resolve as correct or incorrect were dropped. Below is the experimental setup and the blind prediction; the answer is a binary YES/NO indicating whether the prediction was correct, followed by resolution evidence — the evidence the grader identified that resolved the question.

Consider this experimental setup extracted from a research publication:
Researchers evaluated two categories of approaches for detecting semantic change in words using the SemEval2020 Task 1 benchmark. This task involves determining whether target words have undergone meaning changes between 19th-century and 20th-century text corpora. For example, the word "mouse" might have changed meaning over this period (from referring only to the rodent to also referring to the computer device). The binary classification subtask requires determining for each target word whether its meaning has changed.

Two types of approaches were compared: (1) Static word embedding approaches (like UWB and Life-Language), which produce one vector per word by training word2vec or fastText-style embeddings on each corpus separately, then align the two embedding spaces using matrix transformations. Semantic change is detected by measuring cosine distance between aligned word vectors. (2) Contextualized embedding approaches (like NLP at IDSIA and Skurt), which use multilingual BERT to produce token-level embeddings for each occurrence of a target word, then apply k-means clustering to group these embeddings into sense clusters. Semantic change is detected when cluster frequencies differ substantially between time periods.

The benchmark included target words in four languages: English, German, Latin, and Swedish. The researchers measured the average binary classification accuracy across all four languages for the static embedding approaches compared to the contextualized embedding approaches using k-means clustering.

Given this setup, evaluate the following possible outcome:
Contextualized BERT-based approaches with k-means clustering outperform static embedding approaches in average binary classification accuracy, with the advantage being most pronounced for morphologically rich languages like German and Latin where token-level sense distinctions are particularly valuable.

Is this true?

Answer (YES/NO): NO